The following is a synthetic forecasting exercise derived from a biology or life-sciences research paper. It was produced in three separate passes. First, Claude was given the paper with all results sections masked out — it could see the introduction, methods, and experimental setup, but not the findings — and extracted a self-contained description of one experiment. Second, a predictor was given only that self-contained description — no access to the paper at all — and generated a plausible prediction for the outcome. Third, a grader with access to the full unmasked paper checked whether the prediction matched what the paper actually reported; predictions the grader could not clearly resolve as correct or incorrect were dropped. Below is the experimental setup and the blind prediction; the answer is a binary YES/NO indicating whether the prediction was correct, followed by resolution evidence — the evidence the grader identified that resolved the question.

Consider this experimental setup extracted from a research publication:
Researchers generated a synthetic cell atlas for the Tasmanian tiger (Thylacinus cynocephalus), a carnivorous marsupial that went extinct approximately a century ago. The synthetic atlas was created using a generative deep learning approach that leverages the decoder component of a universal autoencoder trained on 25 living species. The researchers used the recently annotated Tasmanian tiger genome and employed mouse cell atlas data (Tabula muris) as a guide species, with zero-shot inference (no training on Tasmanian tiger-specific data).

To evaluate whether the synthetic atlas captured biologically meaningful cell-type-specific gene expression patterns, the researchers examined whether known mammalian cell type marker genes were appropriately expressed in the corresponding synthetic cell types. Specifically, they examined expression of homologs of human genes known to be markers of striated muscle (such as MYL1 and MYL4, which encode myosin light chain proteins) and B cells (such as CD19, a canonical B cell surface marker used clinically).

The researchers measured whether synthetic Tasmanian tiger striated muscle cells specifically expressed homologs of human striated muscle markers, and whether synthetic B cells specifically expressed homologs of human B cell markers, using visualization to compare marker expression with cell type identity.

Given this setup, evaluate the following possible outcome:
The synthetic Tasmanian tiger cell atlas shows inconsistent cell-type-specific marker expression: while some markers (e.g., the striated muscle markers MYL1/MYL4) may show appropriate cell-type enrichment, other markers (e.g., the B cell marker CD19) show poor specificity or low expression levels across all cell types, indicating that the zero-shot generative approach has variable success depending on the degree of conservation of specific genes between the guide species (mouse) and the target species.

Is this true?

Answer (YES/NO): NO